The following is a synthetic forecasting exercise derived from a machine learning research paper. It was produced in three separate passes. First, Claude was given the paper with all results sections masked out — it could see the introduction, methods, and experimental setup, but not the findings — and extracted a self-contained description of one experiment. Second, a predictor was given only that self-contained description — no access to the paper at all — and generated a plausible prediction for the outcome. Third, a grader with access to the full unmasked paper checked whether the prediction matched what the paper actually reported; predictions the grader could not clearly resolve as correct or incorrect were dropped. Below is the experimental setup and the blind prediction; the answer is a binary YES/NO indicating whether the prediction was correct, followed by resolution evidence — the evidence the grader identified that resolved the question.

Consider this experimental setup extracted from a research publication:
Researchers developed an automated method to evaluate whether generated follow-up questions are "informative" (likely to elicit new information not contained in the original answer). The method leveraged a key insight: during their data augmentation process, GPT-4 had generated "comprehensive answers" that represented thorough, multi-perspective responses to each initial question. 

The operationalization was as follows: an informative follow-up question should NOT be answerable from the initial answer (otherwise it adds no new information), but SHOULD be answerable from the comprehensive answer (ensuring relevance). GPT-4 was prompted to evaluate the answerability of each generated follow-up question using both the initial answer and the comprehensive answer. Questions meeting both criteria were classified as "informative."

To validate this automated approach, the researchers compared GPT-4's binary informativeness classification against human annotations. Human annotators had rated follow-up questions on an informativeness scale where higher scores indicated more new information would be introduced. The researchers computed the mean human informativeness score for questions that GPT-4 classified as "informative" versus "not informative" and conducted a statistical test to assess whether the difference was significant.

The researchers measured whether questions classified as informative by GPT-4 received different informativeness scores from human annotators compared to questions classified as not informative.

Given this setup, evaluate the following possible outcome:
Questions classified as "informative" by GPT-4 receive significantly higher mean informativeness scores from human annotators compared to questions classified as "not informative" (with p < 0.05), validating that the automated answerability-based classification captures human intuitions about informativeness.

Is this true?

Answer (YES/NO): YES